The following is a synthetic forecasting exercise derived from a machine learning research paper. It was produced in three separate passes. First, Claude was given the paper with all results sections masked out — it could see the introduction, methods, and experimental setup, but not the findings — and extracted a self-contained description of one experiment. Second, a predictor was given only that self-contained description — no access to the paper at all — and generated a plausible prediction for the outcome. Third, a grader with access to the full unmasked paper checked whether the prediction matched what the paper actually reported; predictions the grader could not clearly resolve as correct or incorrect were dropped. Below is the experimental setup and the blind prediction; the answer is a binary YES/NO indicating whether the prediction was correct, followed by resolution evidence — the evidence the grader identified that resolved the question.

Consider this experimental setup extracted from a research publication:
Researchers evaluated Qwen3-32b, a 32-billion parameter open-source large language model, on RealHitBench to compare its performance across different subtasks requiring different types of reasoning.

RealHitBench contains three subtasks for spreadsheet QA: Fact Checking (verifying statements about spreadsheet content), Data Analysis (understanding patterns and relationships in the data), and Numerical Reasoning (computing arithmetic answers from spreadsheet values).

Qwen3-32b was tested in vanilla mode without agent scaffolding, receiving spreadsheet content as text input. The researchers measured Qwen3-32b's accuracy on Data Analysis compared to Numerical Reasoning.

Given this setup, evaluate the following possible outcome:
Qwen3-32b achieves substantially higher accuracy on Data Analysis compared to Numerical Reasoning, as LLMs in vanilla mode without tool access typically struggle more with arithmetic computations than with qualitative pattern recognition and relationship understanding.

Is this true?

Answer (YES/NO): NO